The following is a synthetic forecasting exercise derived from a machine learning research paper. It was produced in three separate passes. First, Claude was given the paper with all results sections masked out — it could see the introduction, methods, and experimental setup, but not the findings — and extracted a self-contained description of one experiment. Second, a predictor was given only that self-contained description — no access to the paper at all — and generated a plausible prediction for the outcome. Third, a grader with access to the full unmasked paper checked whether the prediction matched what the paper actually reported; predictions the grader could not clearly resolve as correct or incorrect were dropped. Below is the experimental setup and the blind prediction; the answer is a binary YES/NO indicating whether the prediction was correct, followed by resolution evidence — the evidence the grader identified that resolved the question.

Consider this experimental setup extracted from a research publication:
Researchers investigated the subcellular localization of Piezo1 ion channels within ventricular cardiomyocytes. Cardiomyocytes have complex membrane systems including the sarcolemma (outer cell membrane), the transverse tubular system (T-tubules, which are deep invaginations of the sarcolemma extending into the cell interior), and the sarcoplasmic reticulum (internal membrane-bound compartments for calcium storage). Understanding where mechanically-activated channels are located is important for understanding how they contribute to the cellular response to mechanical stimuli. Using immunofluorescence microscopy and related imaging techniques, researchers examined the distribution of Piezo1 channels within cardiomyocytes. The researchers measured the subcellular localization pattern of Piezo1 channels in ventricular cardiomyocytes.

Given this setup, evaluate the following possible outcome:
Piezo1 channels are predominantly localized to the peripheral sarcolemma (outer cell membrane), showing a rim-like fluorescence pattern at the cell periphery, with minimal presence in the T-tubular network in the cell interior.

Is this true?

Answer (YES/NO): NO